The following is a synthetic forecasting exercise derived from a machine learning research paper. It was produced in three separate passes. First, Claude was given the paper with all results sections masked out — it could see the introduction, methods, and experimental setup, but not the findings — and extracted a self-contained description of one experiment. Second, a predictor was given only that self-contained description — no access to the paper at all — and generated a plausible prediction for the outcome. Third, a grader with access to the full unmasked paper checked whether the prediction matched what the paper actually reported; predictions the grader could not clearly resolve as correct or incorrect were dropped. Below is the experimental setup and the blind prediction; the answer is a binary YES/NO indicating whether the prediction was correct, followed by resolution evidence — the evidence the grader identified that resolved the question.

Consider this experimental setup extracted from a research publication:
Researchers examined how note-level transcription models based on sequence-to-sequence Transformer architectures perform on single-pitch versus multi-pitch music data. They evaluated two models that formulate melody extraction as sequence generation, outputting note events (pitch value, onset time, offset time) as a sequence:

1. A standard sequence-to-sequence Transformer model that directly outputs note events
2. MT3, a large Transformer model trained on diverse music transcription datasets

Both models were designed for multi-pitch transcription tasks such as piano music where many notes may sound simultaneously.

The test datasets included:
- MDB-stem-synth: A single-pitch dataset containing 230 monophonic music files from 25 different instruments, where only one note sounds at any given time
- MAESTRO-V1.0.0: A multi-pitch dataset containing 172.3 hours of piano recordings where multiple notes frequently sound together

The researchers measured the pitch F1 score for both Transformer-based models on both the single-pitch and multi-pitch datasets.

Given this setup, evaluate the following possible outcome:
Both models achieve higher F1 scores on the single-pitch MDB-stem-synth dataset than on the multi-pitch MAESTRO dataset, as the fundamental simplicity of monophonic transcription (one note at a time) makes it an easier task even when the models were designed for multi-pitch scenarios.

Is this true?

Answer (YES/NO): NO